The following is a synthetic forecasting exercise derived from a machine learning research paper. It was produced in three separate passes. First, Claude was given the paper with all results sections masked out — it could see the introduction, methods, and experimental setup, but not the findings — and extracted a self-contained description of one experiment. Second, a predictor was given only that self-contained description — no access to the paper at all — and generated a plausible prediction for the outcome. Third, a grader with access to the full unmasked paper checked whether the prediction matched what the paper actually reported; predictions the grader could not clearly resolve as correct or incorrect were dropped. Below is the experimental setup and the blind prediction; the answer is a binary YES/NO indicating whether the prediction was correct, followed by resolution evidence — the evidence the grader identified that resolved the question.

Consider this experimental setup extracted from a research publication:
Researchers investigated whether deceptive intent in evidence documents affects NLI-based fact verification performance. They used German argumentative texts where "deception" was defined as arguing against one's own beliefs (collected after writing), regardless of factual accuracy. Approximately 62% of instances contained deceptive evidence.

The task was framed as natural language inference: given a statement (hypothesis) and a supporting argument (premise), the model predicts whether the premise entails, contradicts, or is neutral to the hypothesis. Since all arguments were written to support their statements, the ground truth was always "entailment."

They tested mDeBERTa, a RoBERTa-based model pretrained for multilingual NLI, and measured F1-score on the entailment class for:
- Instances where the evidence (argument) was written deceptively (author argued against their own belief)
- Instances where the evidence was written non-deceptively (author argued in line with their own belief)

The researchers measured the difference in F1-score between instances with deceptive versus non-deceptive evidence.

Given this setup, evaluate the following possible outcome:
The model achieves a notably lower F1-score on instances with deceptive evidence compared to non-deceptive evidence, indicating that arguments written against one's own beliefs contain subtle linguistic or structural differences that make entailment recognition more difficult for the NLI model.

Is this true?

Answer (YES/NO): NO